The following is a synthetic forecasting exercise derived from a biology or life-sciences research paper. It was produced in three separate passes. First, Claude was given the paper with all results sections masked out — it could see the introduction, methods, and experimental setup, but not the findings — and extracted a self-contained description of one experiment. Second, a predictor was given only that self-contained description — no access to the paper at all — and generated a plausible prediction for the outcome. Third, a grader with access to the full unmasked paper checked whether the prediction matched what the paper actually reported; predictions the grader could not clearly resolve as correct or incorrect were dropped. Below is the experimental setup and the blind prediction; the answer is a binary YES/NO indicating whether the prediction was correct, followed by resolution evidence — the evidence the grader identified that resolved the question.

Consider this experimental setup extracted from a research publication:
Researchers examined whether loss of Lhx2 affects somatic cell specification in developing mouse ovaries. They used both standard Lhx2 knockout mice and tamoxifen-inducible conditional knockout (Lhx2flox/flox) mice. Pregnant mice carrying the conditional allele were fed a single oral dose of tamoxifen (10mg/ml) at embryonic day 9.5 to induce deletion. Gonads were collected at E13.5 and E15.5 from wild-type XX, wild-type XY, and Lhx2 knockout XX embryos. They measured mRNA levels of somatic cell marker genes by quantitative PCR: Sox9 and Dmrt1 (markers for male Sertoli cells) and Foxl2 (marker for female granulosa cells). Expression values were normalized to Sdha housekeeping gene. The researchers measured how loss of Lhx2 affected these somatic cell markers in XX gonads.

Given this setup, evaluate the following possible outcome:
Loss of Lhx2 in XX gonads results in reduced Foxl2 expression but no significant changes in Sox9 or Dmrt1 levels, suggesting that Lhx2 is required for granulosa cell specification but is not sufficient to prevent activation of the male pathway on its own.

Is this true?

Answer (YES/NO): NO